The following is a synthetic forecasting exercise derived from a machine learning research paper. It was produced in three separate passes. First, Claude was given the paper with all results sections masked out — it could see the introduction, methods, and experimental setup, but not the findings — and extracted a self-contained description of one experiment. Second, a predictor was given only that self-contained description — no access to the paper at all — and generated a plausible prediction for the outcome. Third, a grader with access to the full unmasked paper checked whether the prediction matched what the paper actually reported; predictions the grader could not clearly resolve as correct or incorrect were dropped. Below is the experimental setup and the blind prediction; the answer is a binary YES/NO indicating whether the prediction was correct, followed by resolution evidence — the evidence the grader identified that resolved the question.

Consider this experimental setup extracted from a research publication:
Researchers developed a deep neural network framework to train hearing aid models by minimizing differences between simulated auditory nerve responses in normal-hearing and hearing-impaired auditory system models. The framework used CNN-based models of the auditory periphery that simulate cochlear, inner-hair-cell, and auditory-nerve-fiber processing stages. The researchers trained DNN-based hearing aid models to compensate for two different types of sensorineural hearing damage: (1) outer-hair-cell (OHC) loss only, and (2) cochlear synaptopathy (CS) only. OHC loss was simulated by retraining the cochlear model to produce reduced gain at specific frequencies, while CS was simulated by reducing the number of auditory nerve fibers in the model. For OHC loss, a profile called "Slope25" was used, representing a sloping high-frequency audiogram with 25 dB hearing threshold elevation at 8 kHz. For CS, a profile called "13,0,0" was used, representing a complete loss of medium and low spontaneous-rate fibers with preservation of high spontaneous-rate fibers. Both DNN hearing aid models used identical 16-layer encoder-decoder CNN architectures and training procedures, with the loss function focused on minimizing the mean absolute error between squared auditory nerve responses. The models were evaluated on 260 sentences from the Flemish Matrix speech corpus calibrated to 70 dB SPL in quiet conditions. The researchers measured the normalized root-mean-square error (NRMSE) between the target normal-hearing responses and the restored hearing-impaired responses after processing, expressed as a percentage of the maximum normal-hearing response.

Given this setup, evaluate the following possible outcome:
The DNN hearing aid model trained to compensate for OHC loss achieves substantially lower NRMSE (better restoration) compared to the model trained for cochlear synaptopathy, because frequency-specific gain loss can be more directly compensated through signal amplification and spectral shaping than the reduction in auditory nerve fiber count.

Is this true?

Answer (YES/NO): YES